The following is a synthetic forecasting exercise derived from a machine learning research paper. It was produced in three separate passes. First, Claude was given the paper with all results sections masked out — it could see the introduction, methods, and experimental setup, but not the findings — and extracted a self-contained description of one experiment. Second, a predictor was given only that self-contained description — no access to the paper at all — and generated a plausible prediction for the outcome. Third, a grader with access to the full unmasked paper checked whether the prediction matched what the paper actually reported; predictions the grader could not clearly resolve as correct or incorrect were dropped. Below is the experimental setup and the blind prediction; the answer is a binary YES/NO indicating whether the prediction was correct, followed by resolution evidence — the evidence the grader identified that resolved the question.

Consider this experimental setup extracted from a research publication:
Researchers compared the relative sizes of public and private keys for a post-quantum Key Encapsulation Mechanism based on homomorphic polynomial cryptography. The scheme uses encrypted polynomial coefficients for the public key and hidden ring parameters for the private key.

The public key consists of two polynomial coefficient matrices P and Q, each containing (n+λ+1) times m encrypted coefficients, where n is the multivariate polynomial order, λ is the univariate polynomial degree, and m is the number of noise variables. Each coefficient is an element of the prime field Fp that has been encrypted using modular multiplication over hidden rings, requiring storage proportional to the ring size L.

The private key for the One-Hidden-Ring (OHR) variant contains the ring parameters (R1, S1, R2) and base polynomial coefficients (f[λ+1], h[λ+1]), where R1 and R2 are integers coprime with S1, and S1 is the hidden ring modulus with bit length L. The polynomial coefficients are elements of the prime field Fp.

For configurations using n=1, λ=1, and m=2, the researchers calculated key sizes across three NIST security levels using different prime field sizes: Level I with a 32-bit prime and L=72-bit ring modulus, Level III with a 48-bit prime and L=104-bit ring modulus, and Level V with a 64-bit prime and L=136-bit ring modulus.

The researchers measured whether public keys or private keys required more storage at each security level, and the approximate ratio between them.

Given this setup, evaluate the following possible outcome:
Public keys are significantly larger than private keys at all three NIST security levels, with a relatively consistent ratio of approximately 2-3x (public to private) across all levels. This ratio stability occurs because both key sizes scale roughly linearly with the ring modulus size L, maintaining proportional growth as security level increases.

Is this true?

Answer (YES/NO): YES